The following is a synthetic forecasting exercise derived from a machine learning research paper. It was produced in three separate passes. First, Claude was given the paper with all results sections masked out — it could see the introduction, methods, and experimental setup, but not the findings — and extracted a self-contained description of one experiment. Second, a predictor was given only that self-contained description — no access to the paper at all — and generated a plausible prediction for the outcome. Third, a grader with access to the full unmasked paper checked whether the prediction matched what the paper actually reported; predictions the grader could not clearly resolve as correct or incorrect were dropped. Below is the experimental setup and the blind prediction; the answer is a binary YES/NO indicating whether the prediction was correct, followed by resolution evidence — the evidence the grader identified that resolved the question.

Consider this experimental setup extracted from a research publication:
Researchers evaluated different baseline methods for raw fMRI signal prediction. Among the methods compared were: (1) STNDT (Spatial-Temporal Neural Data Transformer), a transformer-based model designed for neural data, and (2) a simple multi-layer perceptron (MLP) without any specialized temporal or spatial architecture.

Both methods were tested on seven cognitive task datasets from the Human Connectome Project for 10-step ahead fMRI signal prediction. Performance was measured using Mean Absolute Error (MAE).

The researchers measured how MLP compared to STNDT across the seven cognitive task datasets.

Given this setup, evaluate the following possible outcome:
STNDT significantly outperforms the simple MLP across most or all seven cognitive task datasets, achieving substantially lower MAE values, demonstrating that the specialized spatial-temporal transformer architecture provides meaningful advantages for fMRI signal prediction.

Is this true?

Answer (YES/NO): NO